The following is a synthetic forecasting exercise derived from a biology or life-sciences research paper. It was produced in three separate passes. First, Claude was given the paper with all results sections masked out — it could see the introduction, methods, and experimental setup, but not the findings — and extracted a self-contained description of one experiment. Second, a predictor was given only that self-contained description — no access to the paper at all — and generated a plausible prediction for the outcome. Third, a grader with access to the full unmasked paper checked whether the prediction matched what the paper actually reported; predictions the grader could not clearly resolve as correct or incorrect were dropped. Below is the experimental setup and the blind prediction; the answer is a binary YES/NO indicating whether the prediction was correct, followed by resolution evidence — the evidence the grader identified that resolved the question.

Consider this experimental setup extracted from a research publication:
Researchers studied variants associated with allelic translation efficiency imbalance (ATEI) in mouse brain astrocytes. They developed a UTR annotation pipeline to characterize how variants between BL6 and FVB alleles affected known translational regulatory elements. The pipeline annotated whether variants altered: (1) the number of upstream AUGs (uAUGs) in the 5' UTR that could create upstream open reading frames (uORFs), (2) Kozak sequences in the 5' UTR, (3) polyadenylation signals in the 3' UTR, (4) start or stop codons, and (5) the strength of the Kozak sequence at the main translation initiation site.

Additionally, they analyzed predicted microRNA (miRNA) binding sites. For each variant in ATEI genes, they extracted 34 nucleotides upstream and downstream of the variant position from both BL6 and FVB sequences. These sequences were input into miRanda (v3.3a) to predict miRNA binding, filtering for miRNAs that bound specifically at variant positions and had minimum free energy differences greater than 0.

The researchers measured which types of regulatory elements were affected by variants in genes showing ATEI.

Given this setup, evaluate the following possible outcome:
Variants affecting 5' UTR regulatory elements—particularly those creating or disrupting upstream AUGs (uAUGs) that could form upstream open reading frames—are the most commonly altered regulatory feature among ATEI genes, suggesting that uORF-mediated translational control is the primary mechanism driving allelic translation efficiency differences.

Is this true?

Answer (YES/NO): NO